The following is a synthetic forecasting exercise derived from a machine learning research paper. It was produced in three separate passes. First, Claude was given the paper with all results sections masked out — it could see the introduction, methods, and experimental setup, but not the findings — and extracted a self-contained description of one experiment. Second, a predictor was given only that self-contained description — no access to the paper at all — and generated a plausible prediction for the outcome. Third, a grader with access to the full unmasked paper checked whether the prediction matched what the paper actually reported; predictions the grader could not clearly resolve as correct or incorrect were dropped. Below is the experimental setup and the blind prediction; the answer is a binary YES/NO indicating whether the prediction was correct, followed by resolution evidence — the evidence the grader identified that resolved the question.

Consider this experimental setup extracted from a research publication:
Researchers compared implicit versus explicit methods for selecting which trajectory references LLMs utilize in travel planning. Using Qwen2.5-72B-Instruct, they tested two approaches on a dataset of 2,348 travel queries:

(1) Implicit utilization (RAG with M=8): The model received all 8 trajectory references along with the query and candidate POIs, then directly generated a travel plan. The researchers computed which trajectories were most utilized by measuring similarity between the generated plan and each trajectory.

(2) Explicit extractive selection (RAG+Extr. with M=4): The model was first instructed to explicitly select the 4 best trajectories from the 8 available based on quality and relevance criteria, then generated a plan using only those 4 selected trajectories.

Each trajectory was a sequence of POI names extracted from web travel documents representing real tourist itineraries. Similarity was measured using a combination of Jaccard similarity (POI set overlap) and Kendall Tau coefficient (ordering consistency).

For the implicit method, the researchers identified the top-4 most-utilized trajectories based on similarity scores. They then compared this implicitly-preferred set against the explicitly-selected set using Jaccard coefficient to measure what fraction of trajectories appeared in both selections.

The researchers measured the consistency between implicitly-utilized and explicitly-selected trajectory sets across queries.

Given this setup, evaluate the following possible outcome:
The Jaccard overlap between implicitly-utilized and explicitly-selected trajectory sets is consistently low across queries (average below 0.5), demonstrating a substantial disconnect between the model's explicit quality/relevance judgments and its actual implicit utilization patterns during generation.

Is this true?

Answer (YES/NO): NO